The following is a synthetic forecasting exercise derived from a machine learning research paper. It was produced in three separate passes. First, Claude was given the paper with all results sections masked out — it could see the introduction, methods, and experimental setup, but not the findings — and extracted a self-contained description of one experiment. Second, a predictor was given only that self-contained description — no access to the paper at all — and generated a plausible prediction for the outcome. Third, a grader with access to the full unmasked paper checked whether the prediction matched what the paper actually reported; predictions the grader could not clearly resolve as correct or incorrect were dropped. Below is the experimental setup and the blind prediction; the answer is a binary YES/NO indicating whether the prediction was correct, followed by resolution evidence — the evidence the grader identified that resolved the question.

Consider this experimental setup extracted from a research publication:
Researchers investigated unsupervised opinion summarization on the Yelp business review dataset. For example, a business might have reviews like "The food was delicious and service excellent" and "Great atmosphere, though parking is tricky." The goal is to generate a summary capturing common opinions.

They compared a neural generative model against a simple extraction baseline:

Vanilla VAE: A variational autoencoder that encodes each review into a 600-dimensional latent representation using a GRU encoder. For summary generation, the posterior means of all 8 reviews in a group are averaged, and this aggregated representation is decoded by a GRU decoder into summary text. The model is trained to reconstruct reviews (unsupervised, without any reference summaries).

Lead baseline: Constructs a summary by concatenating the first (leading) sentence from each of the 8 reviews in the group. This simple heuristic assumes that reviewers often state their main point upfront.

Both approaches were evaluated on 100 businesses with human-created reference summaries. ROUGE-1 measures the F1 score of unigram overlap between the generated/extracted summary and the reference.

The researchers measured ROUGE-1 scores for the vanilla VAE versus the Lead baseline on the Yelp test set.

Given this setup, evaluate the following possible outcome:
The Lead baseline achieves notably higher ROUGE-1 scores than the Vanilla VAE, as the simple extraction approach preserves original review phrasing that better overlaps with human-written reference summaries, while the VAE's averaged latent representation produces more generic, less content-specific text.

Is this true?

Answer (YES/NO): NO